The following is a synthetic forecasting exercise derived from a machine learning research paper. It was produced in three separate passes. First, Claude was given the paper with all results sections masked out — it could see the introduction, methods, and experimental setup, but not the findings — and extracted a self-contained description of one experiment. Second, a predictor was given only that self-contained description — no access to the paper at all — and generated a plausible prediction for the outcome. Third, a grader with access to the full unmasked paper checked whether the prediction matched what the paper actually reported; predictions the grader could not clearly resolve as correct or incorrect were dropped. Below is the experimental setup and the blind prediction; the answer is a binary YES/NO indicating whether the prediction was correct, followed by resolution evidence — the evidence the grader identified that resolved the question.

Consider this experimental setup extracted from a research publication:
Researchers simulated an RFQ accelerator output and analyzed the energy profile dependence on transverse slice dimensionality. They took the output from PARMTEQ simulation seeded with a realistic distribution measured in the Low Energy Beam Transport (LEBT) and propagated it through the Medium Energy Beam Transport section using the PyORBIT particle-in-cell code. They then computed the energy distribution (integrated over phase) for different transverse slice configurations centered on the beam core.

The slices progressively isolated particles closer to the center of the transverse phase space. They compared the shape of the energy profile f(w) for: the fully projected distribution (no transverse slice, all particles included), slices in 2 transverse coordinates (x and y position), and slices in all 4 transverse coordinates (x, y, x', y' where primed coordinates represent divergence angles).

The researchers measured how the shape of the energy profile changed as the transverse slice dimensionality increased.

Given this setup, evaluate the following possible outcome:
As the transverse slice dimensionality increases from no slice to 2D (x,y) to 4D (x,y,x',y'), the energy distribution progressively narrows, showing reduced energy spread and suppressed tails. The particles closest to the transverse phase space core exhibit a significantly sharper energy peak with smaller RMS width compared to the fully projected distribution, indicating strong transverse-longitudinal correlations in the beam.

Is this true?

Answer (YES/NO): NO